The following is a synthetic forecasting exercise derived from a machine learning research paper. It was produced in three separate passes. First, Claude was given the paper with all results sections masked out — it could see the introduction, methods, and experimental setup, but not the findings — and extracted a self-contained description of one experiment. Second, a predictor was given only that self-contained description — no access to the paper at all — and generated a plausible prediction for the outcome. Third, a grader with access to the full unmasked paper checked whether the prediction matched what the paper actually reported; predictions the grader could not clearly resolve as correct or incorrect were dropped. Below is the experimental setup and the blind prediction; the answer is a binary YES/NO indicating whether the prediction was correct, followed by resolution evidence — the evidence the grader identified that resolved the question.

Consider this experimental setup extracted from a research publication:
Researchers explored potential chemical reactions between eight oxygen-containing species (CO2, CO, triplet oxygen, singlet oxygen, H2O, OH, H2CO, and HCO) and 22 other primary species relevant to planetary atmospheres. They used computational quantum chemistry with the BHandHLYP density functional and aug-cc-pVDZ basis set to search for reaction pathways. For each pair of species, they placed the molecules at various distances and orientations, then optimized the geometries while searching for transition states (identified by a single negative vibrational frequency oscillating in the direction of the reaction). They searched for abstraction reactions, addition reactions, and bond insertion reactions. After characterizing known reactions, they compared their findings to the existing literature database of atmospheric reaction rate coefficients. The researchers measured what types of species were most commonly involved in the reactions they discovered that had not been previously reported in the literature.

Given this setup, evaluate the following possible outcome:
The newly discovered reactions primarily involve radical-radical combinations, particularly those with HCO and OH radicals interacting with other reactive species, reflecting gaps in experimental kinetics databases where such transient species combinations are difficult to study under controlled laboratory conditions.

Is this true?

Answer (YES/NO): NO